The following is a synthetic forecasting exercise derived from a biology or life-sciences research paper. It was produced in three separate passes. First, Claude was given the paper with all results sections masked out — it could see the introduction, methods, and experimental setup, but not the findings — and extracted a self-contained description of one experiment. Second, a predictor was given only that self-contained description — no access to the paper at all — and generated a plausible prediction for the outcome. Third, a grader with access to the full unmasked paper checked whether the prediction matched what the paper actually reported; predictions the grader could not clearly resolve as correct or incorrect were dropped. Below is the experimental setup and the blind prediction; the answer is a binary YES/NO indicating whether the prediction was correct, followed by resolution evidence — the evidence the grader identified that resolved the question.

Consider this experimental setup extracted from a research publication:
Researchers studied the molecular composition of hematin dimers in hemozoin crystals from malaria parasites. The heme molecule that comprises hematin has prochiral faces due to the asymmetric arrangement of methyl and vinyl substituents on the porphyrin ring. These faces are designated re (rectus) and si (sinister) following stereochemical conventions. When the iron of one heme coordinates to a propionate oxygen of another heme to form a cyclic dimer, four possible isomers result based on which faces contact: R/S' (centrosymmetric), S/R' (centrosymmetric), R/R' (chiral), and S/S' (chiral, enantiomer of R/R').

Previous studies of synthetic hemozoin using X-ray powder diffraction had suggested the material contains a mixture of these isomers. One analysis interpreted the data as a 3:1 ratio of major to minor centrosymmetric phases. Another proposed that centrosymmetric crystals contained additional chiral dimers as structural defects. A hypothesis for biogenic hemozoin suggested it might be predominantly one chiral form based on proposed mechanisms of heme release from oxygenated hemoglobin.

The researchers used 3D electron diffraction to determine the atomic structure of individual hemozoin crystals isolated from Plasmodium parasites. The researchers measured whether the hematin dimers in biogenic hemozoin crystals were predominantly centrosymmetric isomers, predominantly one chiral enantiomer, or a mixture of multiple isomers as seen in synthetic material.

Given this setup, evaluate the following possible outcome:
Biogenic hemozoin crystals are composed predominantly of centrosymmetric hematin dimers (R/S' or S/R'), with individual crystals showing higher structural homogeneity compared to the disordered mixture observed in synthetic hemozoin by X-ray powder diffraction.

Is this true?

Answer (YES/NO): NO